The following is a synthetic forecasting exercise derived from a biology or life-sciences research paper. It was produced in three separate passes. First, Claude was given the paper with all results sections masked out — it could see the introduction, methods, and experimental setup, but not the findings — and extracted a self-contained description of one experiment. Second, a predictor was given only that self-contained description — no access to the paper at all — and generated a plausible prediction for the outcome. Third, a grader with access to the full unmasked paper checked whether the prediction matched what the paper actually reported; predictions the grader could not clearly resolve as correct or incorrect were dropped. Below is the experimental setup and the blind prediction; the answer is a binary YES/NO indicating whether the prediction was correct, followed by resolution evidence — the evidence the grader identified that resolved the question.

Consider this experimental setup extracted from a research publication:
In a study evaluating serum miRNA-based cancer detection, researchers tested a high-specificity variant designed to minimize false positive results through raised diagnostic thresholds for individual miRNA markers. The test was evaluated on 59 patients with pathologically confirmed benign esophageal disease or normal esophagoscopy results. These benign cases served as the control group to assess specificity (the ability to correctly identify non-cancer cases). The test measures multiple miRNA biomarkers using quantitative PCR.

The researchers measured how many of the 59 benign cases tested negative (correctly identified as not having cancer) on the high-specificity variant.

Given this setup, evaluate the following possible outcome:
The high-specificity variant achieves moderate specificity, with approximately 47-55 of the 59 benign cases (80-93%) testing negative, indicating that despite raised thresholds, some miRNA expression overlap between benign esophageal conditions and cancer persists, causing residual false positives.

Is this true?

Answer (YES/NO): NO